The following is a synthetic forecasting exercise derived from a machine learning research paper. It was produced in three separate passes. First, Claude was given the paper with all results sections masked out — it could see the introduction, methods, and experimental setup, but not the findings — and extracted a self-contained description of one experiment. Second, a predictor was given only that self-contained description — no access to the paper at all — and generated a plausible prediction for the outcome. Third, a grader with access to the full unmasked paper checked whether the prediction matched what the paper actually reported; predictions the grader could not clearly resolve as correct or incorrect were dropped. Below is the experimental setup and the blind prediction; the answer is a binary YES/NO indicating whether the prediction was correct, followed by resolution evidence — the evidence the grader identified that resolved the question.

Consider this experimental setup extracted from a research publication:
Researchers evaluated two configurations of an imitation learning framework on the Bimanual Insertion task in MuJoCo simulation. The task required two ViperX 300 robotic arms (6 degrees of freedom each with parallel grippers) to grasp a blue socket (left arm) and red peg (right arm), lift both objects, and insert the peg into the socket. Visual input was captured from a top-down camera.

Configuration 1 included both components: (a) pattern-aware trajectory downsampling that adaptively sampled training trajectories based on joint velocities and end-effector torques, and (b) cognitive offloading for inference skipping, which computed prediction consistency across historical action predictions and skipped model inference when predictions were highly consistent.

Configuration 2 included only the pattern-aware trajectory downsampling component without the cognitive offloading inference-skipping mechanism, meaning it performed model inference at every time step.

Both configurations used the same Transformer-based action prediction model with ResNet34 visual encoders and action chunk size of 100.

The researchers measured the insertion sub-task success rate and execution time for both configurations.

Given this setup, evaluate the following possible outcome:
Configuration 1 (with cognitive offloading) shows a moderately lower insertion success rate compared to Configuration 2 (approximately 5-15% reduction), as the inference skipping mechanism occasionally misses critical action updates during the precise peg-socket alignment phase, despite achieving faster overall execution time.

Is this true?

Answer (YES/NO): NO